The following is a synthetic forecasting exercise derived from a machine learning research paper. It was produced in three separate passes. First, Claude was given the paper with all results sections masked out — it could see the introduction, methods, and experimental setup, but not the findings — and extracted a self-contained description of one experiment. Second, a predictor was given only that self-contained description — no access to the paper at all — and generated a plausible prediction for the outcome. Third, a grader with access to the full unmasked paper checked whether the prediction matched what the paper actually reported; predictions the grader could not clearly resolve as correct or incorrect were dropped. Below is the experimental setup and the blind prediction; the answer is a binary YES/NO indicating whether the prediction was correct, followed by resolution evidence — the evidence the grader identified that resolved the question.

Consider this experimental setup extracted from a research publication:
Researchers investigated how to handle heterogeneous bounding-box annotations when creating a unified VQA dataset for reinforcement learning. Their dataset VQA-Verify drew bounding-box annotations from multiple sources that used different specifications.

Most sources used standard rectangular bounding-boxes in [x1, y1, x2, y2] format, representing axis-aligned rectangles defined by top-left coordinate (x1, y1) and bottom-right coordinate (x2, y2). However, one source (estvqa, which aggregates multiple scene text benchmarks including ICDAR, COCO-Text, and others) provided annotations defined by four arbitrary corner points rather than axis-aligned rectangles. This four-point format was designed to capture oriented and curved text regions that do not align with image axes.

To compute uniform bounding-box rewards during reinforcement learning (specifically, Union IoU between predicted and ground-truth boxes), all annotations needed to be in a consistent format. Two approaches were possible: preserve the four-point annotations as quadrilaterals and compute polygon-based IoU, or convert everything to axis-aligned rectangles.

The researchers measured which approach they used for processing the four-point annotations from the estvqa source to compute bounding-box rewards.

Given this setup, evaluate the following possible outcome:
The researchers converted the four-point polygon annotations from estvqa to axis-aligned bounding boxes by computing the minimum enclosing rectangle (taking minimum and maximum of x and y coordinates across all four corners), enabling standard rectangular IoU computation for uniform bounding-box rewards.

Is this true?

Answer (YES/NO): YES